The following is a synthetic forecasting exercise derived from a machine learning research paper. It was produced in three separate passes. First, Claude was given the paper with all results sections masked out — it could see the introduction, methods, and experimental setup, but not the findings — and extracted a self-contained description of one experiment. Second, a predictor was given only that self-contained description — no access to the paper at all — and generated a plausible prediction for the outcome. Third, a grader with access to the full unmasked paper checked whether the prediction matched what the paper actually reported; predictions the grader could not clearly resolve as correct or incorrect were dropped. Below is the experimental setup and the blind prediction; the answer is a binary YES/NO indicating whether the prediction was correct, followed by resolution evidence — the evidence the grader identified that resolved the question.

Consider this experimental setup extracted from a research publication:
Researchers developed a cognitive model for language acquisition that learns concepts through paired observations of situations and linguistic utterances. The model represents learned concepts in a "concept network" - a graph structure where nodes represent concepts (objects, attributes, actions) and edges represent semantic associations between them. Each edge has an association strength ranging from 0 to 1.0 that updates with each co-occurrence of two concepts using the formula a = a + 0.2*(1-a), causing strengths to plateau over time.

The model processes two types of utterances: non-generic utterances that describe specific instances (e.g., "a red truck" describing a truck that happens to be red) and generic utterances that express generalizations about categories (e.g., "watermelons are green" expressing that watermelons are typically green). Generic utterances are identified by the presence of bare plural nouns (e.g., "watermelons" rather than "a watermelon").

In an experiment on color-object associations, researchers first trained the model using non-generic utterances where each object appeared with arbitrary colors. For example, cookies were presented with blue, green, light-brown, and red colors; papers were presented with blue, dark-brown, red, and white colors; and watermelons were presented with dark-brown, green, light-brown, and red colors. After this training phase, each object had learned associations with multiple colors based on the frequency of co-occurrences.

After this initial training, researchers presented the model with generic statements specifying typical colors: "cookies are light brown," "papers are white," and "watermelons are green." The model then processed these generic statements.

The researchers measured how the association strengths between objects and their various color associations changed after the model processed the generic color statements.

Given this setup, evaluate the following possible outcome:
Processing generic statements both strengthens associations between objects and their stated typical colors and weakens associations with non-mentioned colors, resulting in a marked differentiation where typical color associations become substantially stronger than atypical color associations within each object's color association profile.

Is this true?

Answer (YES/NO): NO